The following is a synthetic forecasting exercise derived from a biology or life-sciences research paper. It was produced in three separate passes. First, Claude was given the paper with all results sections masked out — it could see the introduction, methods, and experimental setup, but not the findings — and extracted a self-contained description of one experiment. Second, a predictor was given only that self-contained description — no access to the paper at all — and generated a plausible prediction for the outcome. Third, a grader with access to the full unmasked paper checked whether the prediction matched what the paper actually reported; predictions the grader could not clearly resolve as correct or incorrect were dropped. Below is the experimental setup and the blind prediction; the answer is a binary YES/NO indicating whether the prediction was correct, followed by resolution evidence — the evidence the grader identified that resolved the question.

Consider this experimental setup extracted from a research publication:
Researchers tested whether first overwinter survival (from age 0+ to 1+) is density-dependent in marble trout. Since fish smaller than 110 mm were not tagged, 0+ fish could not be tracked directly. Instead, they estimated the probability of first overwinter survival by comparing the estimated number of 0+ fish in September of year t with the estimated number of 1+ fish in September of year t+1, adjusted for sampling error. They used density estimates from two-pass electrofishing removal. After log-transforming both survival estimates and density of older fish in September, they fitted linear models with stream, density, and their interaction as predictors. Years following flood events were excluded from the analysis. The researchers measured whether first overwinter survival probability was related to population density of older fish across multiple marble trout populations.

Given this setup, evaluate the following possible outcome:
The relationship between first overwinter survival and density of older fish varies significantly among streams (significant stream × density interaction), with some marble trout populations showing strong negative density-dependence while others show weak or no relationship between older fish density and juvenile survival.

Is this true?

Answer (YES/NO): NO